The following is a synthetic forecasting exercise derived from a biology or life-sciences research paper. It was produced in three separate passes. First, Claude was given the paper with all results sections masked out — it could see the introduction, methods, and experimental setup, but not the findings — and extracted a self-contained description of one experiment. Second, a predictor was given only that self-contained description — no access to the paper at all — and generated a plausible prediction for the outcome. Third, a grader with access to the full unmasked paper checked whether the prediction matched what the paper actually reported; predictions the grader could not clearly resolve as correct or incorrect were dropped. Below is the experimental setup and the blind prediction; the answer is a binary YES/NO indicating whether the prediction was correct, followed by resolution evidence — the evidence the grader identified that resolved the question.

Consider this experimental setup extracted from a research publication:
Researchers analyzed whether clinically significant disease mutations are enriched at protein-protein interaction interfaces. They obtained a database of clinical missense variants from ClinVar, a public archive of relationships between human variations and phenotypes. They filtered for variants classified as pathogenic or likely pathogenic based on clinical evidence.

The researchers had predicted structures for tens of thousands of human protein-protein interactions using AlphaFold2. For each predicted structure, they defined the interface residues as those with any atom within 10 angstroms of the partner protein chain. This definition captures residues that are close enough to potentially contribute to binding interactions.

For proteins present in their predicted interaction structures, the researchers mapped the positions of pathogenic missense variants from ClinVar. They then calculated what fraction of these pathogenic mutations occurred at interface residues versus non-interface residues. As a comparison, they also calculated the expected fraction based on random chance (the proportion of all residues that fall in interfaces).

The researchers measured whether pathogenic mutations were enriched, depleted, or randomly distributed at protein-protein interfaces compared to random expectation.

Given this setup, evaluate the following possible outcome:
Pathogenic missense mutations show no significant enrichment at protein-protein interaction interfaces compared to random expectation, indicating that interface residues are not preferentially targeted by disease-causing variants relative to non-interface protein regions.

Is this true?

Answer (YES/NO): NO